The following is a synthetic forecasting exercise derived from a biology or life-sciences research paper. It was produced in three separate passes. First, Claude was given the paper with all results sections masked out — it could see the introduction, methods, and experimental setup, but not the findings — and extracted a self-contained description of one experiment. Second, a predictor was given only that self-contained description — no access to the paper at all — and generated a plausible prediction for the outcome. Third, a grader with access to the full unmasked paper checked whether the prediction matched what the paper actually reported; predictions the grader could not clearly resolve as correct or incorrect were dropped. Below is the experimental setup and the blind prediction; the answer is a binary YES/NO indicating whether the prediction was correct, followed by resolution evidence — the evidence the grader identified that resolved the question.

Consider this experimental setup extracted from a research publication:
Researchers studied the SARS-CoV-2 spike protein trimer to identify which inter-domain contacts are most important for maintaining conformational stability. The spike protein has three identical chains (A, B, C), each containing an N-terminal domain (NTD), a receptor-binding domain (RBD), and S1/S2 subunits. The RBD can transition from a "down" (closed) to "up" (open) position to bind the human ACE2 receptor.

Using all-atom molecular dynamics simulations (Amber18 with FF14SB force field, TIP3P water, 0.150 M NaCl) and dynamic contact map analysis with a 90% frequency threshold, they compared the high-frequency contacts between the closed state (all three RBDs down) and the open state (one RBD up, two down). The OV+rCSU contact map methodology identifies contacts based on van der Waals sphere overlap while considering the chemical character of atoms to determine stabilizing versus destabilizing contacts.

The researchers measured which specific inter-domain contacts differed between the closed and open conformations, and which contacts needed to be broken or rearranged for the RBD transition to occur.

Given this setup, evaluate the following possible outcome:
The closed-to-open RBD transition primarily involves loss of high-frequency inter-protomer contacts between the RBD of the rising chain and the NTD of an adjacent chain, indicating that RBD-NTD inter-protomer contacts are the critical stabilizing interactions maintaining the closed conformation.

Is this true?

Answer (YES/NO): NO